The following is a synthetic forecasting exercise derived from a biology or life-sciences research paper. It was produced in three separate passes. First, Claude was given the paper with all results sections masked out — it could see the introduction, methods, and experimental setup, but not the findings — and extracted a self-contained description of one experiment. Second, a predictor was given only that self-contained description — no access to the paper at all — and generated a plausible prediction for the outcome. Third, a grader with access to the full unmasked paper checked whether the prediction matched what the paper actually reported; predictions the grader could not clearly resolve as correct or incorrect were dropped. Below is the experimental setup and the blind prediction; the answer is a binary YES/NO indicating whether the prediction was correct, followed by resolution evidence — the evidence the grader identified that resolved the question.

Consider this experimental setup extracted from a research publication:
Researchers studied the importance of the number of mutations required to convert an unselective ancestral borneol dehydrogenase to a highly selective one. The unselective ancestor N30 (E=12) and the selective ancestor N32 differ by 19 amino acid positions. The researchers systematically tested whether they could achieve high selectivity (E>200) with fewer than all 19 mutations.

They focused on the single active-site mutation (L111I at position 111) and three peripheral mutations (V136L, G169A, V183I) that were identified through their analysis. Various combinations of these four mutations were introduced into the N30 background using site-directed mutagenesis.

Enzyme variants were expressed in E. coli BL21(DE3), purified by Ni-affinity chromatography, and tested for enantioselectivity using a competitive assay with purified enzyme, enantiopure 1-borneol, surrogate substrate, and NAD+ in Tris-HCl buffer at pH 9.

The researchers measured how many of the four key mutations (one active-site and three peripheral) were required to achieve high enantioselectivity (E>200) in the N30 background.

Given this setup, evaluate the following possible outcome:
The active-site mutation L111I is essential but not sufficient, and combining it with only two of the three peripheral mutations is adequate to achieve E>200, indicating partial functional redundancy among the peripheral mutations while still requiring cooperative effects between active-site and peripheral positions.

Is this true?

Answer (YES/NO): NO